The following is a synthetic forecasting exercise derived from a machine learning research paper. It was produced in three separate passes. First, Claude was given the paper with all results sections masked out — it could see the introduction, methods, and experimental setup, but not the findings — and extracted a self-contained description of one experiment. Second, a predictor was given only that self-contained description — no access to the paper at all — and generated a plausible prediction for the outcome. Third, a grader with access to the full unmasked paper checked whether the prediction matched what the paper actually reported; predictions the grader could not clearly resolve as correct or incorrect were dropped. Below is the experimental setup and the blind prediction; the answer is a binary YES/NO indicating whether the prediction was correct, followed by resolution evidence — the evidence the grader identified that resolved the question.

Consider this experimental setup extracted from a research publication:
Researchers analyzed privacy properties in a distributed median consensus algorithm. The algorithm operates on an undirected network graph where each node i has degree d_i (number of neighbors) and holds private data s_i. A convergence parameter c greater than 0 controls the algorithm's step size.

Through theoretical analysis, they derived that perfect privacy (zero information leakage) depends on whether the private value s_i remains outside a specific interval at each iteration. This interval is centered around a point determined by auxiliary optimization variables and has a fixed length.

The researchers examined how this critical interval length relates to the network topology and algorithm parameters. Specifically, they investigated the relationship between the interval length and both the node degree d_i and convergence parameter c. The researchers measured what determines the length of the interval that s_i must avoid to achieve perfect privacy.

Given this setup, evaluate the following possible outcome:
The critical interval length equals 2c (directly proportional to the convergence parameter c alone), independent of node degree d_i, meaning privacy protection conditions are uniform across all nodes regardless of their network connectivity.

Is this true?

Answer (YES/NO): NO